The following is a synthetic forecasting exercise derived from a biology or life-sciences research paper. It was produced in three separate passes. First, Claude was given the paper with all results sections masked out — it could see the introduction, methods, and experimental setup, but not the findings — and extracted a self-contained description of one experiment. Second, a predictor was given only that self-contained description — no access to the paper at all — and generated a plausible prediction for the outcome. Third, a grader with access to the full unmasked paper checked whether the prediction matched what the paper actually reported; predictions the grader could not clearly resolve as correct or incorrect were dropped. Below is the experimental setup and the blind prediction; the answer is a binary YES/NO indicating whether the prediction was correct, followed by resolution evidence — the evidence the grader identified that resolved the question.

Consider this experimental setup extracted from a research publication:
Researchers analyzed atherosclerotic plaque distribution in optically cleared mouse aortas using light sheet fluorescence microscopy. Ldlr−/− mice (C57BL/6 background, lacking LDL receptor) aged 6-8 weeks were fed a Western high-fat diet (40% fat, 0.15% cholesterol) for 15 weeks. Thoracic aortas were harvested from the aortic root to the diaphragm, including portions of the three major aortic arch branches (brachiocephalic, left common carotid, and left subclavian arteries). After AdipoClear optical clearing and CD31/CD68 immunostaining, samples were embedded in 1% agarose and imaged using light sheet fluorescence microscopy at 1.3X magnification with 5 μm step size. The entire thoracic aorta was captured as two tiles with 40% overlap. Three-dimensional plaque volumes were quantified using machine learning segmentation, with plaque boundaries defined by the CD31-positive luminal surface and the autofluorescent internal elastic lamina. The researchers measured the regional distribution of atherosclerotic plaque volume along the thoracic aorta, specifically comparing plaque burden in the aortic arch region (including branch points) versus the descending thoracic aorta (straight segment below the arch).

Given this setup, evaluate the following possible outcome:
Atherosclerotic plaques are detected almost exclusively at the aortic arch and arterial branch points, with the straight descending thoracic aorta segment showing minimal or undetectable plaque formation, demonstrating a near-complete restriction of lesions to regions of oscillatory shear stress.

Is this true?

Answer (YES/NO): NO